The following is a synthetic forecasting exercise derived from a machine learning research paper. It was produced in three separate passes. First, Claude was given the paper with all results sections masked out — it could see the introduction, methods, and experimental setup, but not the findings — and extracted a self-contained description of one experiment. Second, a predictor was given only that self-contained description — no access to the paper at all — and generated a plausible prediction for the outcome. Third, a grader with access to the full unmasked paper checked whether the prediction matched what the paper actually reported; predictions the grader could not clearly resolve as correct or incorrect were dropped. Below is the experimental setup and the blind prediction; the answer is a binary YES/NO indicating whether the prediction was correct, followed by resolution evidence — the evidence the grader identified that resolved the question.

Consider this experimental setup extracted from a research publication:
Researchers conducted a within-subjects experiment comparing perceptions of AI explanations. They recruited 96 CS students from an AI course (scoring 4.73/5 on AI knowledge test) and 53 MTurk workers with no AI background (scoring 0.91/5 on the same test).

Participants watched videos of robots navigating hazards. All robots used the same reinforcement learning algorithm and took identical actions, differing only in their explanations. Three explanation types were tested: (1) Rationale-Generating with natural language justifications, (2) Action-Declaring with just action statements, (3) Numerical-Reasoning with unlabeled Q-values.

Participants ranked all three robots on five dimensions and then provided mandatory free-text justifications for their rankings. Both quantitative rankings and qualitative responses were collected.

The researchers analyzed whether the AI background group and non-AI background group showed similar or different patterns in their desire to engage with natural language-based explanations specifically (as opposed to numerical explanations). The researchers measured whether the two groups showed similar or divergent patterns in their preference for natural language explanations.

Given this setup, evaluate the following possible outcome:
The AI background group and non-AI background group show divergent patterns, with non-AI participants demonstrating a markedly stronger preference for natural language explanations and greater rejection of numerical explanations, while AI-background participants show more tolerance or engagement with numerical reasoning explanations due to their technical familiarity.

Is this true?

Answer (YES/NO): NO